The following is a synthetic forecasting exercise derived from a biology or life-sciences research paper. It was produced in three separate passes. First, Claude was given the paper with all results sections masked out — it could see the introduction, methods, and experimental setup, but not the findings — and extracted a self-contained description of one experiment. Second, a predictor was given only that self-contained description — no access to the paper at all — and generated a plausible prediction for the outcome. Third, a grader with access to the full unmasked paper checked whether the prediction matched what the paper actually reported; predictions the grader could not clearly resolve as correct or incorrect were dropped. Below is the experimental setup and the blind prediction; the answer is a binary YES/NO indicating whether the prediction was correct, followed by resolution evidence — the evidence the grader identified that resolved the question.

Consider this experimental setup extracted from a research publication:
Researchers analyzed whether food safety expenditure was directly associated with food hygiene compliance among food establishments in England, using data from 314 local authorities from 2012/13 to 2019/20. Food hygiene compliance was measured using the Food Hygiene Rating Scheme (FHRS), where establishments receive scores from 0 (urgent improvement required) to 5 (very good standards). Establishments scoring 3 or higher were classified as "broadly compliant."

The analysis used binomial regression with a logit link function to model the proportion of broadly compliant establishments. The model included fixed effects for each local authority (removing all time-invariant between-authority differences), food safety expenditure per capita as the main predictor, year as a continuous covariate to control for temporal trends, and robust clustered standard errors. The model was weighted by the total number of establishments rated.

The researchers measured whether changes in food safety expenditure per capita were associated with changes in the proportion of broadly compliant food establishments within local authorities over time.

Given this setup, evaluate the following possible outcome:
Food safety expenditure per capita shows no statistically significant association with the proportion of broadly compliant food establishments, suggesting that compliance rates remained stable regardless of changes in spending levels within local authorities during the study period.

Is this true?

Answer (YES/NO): YES